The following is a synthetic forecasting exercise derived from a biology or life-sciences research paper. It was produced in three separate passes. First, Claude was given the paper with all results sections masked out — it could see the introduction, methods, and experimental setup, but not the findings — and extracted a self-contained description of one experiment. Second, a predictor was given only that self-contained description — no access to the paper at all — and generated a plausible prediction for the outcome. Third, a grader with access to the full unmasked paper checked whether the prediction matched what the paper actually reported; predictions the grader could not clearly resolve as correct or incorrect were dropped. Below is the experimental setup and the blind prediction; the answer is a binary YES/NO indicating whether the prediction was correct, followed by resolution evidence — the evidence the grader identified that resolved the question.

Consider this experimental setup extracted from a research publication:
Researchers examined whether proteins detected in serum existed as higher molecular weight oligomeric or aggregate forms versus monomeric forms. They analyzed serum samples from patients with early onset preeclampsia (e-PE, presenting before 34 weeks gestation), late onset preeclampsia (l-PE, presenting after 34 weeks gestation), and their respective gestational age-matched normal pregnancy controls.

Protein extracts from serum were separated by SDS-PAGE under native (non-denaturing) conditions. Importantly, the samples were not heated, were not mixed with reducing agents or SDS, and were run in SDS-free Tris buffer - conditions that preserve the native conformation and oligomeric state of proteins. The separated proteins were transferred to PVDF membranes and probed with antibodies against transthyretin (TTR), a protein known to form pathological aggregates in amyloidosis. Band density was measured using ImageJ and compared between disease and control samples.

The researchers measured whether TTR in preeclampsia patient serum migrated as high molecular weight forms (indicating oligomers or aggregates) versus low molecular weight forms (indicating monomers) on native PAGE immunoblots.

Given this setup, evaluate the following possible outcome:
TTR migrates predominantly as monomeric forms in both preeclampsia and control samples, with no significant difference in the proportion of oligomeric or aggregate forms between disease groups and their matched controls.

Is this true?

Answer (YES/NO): NO